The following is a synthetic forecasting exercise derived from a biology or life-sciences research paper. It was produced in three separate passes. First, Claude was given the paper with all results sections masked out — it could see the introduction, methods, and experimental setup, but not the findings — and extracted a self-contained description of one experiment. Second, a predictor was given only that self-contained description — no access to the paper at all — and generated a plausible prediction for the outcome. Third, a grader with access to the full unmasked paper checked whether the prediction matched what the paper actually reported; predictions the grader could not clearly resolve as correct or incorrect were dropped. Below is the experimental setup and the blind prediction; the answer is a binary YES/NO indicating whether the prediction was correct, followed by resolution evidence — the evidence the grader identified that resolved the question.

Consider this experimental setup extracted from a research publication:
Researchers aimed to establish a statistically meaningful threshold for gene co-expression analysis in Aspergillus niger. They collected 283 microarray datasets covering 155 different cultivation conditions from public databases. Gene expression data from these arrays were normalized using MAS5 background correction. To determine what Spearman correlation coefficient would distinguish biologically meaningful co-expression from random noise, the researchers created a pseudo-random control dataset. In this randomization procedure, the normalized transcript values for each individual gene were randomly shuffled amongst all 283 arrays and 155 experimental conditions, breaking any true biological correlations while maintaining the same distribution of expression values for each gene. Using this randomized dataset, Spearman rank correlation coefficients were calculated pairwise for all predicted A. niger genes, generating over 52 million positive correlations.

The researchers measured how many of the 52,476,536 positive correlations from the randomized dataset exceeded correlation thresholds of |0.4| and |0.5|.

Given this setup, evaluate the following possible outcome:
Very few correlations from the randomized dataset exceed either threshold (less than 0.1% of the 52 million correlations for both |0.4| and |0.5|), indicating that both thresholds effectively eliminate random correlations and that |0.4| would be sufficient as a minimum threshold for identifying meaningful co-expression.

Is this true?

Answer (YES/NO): NO